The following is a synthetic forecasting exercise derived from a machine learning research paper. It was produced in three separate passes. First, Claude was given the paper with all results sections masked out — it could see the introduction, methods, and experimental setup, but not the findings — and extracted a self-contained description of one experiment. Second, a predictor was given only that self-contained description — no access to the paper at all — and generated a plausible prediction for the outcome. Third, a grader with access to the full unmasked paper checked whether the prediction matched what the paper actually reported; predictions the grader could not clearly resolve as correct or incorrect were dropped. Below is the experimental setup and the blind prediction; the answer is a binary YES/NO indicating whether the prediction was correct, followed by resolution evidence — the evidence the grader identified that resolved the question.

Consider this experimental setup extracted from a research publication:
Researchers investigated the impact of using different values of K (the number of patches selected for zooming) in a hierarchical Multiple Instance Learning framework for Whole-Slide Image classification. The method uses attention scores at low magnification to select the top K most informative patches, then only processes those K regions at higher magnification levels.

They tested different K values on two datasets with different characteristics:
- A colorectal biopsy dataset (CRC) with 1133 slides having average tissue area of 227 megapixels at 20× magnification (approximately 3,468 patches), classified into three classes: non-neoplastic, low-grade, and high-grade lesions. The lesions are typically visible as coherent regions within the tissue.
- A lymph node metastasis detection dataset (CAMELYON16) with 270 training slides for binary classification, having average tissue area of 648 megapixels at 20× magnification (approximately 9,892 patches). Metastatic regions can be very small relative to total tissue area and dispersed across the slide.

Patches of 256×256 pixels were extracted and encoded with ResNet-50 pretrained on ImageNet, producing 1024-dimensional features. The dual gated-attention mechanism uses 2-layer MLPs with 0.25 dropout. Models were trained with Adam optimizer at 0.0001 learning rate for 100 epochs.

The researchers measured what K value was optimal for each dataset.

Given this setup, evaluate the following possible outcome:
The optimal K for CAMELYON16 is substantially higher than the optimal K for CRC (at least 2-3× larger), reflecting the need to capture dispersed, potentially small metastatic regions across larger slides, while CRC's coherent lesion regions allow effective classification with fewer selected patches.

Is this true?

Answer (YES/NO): YES